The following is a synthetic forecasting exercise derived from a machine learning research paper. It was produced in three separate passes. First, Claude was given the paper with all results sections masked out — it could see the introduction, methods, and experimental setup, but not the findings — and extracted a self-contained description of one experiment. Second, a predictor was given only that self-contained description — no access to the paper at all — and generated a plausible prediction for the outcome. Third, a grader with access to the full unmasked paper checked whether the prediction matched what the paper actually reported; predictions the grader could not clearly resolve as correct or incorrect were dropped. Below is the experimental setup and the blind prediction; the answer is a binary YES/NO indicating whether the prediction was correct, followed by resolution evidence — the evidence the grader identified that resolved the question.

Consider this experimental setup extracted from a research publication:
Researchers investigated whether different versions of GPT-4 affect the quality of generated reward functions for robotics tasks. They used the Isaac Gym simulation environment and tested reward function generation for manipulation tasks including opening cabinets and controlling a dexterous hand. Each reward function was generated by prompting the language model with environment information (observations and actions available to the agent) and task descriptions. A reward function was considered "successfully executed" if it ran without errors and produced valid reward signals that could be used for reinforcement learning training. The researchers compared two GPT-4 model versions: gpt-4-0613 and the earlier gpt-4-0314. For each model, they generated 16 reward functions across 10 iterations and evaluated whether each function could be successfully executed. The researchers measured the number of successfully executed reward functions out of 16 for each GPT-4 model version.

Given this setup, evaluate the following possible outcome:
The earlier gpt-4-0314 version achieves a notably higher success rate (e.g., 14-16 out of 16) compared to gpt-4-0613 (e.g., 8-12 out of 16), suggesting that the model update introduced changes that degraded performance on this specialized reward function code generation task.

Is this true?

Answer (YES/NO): NO